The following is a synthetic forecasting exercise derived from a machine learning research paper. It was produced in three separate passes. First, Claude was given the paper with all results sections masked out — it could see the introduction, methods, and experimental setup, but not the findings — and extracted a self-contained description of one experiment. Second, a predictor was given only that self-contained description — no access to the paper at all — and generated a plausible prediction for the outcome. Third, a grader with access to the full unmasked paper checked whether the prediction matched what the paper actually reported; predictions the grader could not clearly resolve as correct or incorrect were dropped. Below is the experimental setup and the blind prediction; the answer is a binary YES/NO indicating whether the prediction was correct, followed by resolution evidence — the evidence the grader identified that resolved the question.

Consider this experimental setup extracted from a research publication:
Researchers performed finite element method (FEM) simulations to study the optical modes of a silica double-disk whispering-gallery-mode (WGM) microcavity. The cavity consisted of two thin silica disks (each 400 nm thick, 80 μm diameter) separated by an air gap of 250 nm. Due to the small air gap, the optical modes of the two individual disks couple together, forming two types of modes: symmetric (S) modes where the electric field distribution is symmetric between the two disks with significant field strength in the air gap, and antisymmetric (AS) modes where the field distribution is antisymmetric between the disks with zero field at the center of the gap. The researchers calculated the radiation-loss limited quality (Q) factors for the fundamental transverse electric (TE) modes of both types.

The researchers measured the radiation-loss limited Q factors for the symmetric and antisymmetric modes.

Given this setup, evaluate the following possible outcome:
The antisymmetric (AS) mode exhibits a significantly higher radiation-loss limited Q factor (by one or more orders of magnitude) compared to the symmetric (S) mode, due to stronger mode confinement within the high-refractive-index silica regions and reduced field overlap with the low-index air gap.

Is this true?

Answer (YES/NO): NO